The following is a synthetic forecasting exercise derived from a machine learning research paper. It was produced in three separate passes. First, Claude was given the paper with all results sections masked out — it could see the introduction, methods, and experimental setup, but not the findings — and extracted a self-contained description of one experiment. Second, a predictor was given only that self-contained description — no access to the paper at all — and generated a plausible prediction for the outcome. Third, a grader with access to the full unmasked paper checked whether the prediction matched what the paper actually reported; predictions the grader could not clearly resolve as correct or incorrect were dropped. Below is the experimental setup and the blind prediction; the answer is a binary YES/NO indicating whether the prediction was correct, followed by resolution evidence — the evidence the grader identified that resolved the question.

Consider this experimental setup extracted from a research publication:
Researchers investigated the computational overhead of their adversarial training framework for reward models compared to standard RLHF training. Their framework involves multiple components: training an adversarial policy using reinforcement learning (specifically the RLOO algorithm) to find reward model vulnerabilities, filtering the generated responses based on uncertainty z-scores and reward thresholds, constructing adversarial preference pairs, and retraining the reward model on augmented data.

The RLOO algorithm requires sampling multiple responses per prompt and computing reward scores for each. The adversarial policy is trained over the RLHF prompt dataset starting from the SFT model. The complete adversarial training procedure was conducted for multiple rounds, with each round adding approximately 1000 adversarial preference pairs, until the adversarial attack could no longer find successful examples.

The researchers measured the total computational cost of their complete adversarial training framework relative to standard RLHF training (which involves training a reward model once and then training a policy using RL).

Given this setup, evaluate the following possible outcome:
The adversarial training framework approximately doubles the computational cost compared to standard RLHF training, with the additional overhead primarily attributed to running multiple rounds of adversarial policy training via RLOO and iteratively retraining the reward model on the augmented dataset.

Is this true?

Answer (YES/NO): NO